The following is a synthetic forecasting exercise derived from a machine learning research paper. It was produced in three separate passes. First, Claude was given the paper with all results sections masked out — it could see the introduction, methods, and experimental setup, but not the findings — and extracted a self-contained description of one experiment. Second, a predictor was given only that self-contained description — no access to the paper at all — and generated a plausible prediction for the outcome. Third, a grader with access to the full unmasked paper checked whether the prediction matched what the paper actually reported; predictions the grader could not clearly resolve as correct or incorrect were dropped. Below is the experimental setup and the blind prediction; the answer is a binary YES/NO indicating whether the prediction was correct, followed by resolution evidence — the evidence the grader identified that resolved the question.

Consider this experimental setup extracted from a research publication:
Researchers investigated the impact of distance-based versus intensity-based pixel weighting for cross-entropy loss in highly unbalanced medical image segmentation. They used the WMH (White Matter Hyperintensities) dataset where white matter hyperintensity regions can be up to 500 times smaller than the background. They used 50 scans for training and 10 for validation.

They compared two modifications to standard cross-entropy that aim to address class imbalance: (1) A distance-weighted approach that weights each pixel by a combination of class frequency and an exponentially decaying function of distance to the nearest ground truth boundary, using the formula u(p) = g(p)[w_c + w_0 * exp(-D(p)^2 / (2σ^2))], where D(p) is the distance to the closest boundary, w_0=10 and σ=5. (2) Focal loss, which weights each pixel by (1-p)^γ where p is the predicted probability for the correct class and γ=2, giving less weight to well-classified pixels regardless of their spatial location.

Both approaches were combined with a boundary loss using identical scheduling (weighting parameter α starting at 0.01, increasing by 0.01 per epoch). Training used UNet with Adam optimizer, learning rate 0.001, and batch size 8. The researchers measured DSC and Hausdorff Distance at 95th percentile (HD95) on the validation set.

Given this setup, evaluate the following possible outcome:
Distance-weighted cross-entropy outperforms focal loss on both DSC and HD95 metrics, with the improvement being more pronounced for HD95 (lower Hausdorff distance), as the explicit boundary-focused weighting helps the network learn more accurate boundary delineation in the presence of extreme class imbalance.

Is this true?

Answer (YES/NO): NO